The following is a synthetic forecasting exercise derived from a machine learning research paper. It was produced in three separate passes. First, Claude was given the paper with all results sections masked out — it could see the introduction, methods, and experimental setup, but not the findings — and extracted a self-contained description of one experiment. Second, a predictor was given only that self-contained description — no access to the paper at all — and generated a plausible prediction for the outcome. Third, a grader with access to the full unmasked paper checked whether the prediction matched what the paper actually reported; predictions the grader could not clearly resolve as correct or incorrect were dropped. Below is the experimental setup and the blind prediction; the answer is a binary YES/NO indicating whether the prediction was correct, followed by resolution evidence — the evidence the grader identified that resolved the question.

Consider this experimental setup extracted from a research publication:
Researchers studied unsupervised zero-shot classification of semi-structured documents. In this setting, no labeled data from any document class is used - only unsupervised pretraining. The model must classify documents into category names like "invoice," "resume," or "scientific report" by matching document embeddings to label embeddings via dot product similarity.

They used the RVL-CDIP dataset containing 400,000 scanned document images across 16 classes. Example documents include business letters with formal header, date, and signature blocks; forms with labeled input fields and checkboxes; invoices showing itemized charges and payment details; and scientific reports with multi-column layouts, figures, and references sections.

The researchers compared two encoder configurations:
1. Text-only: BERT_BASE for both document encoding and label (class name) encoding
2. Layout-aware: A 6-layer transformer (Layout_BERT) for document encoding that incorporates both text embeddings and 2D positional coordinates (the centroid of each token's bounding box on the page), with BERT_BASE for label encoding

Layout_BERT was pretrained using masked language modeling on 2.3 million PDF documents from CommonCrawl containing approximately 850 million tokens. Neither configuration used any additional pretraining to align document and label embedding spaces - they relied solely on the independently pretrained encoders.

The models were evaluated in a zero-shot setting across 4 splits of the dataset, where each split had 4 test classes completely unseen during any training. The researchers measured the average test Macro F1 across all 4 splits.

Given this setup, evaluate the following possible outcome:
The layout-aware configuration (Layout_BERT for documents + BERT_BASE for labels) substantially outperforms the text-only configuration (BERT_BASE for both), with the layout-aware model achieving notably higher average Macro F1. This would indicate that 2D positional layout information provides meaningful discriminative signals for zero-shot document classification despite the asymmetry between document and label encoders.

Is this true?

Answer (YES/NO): YES